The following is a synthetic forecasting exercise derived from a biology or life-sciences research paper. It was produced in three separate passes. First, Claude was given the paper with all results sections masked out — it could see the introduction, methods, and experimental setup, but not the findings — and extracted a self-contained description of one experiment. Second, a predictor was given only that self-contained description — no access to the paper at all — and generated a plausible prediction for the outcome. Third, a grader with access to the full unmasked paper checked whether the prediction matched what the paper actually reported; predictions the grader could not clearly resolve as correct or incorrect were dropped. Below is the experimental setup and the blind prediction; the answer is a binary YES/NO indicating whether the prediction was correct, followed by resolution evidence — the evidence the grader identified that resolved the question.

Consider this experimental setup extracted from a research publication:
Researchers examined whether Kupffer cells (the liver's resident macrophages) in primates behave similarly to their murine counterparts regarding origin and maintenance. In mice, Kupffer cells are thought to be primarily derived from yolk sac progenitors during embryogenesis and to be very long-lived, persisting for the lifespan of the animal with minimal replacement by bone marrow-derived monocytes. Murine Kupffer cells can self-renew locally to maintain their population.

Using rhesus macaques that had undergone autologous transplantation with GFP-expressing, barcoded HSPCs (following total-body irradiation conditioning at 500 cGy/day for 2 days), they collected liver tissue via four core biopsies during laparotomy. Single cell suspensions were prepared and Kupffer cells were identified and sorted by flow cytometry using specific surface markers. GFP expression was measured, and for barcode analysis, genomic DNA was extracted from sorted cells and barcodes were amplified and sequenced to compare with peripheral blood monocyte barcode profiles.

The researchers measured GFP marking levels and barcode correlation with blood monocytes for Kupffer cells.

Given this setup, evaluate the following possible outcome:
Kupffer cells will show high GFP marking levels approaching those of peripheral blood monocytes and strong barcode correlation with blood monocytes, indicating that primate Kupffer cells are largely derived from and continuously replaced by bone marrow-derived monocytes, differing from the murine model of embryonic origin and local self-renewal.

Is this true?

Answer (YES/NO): YES